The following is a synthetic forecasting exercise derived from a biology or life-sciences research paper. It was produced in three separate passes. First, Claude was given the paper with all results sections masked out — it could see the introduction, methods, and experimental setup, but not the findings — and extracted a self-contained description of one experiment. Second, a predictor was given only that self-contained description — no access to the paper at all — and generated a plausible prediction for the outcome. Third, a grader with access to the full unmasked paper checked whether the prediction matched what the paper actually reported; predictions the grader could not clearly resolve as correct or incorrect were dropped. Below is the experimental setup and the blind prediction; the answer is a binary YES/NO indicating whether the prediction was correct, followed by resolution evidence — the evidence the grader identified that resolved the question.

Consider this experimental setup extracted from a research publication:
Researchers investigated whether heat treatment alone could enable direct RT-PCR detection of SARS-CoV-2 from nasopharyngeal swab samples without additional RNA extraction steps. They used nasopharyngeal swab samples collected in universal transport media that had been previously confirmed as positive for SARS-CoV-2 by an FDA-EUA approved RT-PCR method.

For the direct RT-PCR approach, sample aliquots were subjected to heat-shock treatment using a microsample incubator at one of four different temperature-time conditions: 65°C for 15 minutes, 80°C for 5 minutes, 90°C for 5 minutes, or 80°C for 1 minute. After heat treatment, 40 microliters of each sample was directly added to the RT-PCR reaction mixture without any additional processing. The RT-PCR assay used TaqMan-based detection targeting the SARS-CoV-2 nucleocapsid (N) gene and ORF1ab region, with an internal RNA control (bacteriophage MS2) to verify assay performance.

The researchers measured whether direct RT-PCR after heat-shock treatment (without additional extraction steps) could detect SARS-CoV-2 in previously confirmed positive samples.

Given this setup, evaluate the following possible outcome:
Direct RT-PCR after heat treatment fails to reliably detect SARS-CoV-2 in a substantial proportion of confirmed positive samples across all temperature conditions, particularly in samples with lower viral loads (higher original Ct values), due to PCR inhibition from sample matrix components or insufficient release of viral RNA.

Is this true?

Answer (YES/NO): NO